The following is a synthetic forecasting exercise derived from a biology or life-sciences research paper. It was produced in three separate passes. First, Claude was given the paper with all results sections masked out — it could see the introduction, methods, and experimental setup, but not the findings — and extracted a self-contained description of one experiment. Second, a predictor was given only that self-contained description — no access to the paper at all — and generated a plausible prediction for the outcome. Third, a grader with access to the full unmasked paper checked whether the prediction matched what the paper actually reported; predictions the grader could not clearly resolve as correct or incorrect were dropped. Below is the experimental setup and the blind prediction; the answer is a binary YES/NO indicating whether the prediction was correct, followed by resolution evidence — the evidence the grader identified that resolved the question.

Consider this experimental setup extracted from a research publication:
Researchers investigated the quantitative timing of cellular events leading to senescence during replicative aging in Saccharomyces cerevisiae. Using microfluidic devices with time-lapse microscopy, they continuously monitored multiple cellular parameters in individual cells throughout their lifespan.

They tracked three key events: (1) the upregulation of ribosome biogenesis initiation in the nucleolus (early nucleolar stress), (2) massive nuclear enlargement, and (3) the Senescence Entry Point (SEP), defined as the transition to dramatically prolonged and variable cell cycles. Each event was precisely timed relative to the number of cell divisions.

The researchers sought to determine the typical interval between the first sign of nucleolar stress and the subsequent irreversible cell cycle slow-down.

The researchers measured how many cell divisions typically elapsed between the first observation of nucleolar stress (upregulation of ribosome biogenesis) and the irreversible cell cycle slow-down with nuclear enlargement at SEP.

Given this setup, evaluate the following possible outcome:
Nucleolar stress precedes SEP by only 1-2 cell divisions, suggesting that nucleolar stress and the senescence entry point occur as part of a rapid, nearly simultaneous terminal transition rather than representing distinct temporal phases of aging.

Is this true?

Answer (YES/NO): NO